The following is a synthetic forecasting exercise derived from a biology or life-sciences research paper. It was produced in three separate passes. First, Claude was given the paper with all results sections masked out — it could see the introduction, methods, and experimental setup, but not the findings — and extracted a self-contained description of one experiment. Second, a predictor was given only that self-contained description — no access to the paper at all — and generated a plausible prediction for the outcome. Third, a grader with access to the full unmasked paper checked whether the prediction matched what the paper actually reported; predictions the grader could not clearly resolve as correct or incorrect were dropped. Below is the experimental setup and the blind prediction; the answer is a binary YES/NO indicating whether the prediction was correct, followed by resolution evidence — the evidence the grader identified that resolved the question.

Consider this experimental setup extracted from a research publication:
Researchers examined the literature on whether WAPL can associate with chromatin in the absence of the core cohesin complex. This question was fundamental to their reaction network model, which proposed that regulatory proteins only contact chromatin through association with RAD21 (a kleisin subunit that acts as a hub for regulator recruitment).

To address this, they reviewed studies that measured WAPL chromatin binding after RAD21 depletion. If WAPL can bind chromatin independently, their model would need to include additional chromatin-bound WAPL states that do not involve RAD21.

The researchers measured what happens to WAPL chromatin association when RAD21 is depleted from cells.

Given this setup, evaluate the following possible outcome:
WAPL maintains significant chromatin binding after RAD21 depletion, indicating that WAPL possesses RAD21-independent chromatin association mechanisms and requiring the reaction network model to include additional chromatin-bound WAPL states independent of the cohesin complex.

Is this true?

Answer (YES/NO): NO